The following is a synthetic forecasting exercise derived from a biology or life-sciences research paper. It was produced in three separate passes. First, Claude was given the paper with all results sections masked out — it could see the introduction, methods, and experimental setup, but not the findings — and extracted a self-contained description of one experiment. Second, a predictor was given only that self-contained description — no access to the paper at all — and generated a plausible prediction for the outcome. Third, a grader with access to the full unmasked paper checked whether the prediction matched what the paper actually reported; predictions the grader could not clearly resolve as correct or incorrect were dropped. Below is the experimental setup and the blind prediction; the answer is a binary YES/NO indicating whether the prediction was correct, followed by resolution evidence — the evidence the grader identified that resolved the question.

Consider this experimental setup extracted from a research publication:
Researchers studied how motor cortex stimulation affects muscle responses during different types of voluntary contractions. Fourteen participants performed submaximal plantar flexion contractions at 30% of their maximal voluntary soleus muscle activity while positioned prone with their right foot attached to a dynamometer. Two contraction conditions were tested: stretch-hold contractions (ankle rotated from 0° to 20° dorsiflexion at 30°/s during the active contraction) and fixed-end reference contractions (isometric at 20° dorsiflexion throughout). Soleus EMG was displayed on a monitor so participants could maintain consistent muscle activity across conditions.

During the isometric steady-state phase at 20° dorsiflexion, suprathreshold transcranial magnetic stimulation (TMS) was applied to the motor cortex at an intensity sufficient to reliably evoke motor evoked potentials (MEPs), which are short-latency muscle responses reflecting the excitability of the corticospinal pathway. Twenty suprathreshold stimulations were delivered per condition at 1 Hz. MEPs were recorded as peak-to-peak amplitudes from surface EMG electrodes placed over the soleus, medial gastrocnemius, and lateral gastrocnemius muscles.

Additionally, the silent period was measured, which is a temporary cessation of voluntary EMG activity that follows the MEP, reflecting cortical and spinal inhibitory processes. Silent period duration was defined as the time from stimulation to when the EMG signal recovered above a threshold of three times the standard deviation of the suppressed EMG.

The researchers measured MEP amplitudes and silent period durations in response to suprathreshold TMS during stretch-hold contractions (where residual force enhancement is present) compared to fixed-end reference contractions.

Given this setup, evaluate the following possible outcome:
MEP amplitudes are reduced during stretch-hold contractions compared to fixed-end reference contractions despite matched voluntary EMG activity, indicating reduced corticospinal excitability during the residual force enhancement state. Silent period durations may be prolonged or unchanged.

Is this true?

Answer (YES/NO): NO